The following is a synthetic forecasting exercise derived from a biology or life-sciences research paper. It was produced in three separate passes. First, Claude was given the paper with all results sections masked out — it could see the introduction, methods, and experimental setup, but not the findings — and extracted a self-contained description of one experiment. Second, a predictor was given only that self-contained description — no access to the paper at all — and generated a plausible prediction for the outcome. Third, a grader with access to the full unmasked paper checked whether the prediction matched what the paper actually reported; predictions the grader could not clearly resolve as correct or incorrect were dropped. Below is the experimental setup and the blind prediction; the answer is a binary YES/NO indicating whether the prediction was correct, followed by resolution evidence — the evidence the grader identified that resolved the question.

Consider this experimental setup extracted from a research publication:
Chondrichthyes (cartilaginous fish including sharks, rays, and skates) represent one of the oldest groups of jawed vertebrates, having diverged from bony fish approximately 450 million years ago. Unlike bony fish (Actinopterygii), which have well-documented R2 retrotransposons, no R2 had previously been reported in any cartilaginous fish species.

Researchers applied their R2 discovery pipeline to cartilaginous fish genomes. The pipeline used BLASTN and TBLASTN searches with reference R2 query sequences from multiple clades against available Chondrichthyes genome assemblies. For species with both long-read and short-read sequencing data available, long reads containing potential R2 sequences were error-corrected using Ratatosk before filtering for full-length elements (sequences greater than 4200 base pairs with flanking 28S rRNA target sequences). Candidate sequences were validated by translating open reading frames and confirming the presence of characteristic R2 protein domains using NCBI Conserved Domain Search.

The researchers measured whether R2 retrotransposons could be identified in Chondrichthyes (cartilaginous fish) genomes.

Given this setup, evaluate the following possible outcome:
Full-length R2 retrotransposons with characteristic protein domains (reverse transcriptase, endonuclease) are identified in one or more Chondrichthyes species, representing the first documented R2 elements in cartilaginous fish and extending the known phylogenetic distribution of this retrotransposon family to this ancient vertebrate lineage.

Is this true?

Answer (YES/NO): YES